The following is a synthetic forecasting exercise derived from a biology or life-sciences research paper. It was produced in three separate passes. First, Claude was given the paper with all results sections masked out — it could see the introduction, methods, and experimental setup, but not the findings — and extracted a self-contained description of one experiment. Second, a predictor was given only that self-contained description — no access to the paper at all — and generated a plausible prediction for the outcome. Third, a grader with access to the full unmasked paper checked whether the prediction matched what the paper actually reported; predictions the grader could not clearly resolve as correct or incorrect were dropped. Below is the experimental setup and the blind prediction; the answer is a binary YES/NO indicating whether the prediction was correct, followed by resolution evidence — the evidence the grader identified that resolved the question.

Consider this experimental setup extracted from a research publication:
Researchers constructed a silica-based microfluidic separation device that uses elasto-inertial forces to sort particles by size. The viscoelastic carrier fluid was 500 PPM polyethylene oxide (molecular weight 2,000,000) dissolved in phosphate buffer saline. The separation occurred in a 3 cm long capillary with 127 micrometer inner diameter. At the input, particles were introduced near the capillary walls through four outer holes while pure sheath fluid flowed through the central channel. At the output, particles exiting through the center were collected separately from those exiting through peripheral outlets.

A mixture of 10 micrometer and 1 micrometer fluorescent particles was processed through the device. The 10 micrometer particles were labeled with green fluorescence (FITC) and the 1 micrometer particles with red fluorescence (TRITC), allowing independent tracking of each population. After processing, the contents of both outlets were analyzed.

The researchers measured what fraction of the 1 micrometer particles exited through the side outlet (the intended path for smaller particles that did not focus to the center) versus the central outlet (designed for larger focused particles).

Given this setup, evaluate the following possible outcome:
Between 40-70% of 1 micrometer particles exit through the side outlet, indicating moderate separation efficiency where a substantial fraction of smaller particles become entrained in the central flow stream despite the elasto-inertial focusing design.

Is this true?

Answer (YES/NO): NO